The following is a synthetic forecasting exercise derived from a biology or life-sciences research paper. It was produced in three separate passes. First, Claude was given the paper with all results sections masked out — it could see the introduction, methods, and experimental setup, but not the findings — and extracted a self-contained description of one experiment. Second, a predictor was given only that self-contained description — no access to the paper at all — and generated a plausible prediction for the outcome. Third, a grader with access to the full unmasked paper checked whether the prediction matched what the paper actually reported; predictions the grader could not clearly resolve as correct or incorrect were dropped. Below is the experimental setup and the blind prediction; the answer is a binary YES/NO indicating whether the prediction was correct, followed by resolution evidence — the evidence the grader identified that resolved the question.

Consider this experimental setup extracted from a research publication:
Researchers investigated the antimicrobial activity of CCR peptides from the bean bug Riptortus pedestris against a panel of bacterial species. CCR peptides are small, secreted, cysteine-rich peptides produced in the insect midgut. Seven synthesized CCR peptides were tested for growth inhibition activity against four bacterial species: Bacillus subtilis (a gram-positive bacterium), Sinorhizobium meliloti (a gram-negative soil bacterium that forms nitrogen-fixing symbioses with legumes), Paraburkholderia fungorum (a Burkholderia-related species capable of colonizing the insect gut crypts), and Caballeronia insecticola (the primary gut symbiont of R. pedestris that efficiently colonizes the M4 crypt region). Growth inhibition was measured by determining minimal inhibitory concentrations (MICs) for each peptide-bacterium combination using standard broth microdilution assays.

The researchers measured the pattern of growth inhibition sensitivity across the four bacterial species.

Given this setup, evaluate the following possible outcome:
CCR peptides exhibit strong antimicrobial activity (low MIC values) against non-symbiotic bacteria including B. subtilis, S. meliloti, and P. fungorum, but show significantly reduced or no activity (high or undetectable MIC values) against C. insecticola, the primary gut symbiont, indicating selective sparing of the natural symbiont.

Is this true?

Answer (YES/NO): NO